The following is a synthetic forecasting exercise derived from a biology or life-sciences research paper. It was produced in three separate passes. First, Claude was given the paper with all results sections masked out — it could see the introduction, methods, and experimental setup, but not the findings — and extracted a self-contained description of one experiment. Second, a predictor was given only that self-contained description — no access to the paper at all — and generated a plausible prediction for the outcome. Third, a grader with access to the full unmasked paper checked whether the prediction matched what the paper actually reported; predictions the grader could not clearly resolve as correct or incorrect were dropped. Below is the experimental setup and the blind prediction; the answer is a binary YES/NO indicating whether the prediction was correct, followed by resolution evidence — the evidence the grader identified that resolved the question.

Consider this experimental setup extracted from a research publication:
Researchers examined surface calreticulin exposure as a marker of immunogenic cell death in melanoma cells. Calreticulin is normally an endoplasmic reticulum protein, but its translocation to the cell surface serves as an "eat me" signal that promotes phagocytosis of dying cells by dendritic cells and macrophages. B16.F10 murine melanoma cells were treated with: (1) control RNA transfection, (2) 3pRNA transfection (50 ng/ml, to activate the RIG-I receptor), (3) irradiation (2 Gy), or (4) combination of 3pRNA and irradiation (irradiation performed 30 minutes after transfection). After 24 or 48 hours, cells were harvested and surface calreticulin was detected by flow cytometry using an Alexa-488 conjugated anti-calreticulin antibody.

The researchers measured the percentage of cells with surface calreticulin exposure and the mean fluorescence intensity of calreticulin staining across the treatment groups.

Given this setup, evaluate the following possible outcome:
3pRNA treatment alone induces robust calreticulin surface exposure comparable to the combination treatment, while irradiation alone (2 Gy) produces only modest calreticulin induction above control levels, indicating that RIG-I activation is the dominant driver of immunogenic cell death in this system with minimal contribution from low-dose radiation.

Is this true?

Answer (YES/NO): NO